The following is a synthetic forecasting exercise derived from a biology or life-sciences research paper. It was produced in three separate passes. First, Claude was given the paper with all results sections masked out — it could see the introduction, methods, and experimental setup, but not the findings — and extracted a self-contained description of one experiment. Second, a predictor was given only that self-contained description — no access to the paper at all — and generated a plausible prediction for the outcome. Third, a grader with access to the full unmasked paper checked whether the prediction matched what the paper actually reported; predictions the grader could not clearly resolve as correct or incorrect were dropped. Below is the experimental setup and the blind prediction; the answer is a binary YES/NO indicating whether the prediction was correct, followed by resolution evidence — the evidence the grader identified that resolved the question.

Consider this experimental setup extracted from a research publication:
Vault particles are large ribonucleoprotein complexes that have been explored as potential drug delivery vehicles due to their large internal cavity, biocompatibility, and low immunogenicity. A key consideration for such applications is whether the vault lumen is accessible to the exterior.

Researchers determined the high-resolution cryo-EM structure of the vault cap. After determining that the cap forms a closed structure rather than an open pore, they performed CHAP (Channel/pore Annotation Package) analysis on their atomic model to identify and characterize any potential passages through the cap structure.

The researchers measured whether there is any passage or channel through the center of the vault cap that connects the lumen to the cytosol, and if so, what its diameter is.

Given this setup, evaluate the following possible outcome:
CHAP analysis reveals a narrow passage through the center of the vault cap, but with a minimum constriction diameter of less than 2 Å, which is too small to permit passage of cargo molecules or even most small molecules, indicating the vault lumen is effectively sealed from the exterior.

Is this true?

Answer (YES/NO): NO